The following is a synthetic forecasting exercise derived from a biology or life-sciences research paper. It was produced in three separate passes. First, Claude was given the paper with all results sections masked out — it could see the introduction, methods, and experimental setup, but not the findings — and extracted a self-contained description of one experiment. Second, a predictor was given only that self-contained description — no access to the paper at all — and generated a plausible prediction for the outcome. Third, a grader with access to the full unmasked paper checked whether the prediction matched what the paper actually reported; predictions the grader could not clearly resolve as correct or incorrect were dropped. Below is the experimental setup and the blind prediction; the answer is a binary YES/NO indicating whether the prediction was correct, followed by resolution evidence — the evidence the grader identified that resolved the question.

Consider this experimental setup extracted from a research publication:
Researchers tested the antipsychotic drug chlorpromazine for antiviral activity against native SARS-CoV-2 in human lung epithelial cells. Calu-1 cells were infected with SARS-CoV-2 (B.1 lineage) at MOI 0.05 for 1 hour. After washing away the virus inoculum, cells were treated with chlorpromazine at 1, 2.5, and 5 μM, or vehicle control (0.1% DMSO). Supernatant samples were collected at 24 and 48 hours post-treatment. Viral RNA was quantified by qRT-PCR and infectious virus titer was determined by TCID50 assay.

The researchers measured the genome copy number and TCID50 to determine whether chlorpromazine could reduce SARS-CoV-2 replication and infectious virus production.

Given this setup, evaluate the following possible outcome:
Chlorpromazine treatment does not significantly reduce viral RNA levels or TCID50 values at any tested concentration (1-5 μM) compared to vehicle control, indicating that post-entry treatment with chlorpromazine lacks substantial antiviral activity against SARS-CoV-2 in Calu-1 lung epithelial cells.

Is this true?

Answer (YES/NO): NO